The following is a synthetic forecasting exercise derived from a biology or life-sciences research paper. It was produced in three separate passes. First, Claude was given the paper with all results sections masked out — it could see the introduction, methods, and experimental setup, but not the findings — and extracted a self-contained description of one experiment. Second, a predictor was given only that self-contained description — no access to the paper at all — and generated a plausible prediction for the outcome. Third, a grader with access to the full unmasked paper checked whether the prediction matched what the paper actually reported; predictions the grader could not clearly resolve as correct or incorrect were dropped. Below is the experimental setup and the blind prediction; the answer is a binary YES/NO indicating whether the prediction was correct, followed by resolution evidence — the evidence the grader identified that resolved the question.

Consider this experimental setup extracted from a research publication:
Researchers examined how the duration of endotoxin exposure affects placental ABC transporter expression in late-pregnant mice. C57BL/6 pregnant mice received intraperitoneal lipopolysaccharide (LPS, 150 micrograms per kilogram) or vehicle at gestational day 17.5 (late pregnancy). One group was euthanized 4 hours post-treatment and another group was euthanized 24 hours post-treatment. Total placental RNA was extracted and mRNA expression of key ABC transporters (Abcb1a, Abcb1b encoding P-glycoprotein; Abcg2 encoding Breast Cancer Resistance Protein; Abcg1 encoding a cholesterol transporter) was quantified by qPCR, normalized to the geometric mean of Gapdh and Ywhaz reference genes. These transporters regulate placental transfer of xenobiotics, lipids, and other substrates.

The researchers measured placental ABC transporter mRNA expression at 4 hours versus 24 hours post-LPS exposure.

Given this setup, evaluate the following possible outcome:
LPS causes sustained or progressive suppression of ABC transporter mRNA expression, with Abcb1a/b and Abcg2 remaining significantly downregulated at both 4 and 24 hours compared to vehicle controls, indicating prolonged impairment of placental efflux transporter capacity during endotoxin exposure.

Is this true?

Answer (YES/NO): NO